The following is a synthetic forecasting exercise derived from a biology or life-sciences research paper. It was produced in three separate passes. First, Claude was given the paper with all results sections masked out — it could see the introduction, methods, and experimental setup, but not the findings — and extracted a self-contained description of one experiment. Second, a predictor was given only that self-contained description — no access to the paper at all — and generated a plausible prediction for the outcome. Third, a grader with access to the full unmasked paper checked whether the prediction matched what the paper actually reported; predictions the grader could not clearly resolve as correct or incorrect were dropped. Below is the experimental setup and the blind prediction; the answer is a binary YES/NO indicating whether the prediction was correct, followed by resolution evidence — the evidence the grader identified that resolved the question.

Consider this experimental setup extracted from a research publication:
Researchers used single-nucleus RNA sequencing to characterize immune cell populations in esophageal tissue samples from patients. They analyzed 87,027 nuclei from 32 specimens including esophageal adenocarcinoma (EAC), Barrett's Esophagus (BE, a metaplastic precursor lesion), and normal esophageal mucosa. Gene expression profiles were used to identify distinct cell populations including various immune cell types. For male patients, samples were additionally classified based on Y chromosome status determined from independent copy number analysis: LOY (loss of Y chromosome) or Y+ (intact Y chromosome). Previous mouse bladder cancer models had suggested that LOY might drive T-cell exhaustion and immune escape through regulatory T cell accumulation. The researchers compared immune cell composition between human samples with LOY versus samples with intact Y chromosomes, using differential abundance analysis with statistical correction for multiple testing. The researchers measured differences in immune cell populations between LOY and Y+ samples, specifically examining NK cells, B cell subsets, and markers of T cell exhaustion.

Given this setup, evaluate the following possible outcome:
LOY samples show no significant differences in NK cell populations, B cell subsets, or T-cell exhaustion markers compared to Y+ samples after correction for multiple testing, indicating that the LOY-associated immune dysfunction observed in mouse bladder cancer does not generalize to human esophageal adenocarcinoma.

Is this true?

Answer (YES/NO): NO